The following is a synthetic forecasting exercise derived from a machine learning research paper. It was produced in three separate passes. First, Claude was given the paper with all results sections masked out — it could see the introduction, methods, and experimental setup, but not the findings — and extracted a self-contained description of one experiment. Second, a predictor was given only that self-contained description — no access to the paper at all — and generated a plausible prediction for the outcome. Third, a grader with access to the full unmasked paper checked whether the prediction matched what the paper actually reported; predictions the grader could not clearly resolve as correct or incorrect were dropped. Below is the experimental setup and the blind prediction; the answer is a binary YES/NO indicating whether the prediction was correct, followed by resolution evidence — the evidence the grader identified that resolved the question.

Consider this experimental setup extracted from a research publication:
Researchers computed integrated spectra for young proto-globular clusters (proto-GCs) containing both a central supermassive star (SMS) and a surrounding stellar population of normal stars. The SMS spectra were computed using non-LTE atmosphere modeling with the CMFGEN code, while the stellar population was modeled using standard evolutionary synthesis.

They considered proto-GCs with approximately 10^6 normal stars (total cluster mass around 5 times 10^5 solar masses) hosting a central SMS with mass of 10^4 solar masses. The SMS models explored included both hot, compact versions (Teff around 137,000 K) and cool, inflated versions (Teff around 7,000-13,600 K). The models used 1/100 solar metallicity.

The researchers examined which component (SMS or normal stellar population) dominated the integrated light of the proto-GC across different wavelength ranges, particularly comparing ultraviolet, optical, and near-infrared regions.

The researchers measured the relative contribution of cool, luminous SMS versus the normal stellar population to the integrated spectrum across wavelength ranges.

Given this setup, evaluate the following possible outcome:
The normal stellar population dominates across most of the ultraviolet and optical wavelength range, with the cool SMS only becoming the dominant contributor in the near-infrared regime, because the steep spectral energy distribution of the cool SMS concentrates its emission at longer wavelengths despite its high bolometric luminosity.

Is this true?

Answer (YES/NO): NO